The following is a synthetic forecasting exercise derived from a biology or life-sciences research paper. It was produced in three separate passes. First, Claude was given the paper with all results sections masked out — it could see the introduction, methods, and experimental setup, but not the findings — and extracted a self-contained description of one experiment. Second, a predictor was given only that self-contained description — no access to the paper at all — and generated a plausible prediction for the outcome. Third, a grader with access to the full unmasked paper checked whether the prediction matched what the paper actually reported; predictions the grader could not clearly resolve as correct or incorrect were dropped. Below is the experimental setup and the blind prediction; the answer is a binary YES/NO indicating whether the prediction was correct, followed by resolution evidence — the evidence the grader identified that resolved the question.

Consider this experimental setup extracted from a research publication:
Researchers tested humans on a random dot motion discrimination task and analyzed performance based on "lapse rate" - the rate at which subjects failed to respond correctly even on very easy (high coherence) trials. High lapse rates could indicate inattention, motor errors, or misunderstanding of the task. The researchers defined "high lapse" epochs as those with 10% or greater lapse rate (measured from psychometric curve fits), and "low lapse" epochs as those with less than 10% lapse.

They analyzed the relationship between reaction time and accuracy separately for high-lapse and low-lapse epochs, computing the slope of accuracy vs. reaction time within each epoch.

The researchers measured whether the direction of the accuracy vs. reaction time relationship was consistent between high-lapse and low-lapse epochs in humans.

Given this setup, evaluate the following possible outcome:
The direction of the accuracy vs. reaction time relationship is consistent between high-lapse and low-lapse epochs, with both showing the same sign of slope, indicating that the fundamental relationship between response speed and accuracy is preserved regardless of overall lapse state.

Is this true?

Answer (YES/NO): NO